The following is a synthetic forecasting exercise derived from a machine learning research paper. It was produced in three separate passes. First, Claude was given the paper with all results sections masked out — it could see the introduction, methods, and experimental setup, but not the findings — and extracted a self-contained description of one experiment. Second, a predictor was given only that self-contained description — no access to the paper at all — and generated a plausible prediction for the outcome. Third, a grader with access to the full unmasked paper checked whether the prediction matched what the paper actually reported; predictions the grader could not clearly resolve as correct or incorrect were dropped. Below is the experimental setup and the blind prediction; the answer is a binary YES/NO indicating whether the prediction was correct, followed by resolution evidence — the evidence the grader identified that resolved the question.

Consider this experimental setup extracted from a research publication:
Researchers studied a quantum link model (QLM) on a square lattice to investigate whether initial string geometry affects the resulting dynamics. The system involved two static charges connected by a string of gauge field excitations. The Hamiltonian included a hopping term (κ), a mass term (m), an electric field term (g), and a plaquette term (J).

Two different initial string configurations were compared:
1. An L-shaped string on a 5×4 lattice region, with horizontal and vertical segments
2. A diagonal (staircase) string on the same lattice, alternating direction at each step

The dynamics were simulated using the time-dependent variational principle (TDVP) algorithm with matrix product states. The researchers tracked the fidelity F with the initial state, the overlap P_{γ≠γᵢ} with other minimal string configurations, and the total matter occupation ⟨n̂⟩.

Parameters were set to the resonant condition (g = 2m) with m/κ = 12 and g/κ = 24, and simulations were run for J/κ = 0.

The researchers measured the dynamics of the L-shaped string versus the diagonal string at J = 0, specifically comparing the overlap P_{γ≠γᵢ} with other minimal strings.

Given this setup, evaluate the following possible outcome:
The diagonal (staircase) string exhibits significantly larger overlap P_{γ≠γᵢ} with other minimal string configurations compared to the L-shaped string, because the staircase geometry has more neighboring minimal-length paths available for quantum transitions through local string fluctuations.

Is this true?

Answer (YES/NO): NO